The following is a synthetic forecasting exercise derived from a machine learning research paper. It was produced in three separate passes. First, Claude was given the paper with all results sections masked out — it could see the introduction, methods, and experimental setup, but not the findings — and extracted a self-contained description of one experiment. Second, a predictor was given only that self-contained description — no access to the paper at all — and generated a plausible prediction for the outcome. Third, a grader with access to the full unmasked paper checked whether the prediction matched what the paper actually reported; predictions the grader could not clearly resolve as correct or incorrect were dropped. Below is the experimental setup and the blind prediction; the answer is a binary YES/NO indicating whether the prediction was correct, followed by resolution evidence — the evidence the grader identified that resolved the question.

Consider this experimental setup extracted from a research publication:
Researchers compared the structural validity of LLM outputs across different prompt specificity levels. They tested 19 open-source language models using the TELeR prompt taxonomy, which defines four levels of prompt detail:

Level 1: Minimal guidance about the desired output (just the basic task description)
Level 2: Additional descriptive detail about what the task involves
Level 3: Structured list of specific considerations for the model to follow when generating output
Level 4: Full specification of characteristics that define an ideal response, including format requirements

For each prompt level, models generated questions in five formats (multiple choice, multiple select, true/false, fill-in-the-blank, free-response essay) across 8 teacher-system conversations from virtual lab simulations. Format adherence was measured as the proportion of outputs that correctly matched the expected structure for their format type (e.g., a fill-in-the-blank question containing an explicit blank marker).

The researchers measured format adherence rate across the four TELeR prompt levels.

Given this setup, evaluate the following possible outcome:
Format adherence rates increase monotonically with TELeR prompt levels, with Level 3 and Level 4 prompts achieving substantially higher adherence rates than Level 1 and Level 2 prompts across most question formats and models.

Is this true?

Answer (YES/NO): NO